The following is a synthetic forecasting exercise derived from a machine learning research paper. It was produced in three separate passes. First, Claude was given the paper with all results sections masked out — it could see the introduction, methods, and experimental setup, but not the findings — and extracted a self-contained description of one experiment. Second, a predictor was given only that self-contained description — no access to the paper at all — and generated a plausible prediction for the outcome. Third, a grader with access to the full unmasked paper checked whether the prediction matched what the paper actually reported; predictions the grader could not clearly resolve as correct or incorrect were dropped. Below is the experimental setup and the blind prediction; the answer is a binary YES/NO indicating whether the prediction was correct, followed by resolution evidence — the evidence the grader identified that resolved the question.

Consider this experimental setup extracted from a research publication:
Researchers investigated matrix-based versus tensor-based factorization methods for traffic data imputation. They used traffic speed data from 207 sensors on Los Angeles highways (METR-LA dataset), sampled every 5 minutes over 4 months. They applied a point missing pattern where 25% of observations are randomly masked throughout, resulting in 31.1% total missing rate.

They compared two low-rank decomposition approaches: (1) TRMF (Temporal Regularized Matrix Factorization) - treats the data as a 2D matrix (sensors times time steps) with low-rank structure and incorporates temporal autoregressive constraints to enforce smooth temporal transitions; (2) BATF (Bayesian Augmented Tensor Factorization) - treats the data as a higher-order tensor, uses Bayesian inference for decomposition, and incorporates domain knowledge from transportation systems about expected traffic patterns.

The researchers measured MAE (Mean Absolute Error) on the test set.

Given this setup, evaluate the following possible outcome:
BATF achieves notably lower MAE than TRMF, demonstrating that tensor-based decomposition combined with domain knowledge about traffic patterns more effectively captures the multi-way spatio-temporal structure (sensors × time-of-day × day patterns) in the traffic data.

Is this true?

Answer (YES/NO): NO